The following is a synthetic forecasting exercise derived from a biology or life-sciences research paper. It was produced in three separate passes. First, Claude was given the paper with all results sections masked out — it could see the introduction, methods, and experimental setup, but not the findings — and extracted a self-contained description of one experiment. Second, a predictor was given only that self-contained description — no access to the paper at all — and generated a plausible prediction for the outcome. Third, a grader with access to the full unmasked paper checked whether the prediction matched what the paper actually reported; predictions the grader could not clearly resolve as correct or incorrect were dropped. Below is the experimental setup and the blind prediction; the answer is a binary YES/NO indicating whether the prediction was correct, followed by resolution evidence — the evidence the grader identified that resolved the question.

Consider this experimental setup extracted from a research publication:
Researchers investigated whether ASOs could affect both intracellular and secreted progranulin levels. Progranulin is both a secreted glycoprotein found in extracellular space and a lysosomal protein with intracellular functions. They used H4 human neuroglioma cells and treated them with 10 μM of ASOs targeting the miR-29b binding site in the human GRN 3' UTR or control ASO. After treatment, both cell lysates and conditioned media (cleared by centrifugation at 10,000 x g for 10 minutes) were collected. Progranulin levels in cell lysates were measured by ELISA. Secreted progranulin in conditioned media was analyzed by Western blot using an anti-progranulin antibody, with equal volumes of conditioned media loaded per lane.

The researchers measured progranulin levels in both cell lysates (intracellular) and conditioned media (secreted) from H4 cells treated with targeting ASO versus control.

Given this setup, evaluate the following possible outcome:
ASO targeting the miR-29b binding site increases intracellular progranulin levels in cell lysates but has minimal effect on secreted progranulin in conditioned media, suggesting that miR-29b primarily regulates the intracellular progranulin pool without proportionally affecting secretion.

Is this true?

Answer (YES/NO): NO